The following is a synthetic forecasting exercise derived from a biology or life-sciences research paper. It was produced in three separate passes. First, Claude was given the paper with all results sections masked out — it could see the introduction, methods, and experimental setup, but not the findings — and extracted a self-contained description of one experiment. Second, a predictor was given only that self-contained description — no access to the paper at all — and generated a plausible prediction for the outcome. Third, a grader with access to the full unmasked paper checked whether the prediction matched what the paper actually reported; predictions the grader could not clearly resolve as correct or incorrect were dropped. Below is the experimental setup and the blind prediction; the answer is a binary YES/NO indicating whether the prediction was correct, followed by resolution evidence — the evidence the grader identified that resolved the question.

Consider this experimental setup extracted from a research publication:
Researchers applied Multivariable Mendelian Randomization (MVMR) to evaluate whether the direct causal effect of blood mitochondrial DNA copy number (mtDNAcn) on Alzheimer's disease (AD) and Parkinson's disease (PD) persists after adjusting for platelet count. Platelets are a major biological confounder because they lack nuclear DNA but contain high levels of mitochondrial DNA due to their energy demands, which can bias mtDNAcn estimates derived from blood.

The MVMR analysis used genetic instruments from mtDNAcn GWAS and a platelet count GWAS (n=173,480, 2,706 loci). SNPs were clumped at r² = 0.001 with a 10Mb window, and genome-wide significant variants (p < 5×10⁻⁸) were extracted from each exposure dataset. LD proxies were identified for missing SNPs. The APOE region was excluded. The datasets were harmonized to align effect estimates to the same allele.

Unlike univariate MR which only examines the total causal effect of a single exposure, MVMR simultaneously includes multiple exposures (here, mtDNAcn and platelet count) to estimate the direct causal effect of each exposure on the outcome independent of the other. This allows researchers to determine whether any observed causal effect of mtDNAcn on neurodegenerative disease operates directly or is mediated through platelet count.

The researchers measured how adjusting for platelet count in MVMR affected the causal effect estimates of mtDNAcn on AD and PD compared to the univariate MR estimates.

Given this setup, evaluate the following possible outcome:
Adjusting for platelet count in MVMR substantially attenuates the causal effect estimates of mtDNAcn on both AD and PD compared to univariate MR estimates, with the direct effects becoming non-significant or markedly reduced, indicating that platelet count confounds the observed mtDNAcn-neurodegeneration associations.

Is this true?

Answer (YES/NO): NO